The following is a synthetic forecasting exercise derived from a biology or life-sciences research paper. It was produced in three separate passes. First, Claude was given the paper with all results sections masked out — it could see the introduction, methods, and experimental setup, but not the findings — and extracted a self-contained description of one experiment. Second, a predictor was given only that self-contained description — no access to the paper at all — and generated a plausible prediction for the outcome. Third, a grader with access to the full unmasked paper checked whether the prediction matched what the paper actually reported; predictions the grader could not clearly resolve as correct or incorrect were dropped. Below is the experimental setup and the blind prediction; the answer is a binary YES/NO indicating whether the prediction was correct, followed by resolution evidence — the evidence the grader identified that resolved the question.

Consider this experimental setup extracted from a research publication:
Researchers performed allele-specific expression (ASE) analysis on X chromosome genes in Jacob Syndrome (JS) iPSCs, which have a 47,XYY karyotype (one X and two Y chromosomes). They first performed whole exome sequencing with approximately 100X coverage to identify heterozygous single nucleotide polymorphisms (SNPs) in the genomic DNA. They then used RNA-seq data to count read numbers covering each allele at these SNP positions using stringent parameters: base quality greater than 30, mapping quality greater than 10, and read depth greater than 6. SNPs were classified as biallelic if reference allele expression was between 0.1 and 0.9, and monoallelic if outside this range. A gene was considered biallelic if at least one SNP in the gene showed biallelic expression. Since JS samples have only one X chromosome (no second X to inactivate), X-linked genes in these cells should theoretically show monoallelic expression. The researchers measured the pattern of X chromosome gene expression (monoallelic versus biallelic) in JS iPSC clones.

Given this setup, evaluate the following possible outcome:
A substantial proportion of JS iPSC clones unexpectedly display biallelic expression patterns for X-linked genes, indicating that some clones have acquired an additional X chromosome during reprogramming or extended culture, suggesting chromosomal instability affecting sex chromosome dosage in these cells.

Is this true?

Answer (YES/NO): NO